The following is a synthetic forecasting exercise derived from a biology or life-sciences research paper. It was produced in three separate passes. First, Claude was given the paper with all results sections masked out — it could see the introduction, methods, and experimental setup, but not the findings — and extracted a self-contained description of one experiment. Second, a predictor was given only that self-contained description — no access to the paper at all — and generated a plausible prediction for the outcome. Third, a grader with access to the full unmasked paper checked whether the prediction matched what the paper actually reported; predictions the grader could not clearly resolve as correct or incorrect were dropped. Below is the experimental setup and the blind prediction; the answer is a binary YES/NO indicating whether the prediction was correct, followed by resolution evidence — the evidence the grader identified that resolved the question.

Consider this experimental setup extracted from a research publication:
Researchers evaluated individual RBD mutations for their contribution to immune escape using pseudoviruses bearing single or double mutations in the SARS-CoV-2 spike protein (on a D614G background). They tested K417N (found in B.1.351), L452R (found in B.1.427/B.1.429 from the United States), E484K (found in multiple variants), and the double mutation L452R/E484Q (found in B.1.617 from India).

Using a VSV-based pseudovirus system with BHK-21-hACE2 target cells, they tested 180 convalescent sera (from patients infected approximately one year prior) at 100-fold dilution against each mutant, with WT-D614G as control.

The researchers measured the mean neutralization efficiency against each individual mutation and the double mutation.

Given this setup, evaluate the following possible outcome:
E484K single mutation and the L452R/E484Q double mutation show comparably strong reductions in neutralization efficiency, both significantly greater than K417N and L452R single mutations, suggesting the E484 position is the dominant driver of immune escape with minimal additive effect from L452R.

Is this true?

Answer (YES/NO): NO